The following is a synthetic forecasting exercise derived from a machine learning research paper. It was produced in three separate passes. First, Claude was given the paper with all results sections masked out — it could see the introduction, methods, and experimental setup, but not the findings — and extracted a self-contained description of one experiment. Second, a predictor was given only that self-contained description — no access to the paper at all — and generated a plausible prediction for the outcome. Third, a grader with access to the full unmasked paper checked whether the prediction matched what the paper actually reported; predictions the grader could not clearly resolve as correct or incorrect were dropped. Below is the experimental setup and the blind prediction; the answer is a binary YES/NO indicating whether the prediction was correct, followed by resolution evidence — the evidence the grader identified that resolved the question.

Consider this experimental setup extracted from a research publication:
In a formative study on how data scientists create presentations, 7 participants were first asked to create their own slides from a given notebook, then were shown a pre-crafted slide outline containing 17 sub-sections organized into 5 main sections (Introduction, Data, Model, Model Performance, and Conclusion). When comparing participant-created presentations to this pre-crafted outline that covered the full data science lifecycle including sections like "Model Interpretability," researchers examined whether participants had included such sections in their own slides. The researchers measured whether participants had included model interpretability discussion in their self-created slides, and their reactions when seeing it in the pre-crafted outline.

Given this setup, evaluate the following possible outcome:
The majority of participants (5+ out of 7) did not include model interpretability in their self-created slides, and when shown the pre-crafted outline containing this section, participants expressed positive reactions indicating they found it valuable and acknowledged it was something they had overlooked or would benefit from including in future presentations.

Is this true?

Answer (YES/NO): YES